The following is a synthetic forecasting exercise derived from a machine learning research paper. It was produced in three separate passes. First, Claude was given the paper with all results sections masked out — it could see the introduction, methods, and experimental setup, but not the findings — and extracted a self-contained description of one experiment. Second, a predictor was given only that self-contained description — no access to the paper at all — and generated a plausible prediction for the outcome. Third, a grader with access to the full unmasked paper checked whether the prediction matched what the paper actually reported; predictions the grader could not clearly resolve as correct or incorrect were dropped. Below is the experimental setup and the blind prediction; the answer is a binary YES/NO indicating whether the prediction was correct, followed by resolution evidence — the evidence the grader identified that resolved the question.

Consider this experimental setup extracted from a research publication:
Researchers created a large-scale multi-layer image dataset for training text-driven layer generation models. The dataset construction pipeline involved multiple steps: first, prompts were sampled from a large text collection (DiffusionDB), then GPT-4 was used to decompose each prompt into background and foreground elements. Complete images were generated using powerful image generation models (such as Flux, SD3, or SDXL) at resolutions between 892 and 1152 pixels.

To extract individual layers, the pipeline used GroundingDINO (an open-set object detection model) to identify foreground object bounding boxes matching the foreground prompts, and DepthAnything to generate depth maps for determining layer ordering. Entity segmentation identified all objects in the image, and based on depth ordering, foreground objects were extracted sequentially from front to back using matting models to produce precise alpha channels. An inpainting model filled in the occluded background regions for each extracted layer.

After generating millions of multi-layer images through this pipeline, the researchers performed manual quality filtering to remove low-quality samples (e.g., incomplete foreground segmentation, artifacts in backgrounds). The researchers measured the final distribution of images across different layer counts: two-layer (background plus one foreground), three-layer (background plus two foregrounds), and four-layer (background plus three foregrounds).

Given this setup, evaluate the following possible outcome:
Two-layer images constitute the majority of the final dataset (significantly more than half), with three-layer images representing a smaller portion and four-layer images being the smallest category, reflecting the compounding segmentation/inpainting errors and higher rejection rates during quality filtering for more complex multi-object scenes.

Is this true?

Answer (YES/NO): YES